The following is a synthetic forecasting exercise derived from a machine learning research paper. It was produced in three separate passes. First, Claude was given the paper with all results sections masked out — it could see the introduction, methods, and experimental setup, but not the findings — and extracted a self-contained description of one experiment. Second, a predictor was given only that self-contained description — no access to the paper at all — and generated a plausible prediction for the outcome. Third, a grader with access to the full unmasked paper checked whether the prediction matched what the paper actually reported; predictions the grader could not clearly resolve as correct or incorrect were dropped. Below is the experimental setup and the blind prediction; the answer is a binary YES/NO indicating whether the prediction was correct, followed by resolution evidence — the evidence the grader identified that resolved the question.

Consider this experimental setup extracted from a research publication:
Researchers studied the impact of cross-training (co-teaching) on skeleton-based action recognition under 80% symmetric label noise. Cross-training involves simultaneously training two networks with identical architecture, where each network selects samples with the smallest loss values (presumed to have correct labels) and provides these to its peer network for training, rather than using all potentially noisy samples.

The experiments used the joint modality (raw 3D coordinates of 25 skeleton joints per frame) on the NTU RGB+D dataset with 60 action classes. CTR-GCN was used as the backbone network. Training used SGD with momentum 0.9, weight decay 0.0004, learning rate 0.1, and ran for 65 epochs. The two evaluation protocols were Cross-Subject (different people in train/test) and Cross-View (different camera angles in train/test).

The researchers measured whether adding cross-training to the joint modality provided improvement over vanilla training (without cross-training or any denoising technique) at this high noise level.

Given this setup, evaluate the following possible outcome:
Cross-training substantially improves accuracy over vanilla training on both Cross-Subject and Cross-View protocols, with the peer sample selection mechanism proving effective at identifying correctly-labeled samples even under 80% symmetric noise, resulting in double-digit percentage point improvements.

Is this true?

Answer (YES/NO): NO